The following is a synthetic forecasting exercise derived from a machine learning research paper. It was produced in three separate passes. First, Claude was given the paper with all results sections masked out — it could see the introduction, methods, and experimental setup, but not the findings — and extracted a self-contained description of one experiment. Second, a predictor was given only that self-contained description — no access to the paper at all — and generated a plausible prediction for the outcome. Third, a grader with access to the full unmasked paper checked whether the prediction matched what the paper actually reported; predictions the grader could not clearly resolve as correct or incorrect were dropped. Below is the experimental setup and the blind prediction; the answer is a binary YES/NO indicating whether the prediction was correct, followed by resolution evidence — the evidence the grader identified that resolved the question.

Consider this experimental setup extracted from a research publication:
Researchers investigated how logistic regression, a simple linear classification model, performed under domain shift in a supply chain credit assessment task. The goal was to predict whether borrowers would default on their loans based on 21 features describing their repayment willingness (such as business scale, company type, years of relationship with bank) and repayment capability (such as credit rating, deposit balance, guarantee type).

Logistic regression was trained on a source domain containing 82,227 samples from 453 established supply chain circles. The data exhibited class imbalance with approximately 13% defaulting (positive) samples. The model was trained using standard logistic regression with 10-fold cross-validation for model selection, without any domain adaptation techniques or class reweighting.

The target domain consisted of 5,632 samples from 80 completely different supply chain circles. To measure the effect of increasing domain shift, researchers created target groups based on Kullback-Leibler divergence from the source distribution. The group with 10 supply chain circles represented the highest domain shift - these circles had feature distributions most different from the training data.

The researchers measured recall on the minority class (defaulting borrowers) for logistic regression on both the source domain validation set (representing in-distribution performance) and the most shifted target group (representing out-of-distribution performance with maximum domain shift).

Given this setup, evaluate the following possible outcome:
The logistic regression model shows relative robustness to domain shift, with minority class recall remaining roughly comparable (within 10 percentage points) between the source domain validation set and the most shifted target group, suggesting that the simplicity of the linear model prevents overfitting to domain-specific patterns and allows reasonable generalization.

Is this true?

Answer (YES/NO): NO